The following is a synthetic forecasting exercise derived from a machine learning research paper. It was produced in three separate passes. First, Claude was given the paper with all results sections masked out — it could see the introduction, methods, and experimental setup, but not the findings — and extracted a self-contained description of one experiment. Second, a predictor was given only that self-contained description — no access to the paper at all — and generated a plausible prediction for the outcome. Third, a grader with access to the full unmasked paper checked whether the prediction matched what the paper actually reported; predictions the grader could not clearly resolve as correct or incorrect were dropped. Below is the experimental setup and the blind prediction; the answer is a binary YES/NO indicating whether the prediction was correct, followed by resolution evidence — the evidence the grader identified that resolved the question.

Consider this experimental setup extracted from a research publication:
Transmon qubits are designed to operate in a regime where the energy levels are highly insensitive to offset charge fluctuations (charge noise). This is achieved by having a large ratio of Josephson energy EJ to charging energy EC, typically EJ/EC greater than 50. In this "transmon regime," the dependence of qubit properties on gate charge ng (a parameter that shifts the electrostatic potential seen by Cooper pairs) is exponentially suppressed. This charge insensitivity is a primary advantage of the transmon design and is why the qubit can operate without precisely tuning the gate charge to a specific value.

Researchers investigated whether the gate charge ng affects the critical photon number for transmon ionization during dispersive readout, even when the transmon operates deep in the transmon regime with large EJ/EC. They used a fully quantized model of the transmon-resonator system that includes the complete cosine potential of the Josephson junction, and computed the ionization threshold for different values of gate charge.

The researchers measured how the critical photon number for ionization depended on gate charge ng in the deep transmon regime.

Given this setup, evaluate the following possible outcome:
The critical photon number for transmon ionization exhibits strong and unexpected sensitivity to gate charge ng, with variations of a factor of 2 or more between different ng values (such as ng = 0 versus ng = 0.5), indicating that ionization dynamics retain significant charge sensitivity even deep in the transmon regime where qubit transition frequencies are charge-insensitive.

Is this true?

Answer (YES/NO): NO